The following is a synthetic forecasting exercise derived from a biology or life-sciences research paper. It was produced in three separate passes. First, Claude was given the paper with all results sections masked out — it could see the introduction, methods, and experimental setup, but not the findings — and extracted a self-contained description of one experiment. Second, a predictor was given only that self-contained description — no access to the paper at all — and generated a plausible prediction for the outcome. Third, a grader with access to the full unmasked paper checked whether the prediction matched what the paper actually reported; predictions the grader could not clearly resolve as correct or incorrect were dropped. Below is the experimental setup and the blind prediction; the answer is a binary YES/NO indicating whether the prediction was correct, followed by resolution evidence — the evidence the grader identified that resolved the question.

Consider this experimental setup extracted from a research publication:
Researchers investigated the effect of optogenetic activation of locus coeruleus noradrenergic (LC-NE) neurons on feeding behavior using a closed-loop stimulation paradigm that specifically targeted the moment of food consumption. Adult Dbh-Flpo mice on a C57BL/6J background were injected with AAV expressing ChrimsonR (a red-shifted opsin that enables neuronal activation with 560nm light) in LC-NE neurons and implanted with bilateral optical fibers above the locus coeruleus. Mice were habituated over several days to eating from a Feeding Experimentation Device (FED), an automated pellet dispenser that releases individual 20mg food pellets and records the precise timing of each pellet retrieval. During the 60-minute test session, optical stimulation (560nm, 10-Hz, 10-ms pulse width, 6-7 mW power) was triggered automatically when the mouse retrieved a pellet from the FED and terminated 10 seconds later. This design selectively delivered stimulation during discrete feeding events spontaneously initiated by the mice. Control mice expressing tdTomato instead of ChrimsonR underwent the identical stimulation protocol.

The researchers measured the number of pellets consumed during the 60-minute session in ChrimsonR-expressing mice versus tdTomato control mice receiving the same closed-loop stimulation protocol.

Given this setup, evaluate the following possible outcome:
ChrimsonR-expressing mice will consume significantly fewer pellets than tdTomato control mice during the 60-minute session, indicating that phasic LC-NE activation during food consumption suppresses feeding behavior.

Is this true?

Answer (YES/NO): YES